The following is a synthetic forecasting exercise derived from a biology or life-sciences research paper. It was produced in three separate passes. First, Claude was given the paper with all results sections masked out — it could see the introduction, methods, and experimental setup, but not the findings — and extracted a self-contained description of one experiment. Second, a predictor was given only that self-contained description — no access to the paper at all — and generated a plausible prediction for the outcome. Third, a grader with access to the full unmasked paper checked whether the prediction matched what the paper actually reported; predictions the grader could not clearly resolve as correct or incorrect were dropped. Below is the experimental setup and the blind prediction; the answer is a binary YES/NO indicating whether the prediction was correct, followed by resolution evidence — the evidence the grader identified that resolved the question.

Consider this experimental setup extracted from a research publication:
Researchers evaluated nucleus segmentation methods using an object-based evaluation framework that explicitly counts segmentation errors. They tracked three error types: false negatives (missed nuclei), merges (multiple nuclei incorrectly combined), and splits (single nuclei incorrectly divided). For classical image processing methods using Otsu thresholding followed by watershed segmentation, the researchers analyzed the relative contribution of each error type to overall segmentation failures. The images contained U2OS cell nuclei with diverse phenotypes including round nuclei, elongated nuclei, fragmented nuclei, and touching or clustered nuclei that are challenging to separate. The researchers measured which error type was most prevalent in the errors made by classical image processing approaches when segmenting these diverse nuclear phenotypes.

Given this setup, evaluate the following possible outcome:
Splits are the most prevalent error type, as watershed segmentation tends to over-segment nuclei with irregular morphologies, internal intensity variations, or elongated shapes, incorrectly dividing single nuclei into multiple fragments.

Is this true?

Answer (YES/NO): NO